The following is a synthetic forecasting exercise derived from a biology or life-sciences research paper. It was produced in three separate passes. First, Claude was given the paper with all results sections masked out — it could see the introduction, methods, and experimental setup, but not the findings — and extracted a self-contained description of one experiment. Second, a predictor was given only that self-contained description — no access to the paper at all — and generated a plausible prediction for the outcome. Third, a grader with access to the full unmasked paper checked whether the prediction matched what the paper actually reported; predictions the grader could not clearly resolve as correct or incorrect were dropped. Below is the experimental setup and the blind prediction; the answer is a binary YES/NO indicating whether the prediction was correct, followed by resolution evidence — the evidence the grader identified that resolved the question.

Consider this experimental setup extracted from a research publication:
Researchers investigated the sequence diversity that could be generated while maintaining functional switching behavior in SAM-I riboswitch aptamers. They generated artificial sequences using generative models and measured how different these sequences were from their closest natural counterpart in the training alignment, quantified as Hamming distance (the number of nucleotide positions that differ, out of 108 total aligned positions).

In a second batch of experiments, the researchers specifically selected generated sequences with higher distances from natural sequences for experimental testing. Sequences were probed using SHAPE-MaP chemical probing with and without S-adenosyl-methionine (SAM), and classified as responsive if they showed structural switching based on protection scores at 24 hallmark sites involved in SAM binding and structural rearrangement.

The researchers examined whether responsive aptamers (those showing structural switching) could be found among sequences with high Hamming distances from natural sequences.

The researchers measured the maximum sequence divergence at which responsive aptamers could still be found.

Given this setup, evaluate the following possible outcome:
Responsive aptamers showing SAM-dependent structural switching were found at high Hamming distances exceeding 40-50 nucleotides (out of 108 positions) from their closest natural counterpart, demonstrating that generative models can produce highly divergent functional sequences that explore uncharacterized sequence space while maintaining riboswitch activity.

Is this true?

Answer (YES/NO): NO